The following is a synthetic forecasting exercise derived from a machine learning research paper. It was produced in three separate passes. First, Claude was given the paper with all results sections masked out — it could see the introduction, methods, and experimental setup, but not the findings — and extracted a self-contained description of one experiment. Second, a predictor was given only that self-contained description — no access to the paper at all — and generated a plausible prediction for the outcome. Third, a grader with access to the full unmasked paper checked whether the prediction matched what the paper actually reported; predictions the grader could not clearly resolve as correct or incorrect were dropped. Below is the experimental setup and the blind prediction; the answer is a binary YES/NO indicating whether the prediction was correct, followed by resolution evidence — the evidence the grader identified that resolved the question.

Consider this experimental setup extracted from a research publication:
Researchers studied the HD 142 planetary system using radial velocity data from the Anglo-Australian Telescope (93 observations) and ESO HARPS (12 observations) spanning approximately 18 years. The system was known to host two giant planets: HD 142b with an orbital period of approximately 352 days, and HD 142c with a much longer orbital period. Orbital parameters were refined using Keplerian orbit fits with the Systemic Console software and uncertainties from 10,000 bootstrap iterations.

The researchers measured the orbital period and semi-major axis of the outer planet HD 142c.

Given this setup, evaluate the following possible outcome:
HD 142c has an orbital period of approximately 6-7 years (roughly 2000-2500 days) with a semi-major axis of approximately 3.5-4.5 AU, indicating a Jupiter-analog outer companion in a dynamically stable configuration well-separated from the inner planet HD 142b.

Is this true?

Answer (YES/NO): NO